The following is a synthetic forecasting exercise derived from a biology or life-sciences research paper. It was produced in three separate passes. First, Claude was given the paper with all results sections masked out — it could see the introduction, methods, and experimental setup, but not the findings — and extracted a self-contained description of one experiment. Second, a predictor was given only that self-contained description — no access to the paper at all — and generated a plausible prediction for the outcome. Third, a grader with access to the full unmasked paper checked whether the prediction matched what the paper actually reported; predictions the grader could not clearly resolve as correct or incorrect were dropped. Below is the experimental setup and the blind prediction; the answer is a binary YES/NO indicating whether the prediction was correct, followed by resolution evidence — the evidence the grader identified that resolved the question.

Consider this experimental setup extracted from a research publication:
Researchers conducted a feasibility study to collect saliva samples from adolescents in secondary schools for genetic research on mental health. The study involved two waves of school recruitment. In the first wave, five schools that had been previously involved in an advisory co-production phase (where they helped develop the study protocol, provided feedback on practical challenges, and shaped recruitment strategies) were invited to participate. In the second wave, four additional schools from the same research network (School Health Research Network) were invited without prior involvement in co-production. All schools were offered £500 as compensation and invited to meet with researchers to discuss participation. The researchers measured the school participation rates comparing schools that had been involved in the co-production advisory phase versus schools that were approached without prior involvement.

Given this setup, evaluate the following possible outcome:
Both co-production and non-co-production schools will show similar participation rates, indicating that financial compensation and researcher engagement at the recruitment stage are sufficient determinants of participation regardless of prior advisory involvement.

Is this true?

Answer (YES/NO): NO